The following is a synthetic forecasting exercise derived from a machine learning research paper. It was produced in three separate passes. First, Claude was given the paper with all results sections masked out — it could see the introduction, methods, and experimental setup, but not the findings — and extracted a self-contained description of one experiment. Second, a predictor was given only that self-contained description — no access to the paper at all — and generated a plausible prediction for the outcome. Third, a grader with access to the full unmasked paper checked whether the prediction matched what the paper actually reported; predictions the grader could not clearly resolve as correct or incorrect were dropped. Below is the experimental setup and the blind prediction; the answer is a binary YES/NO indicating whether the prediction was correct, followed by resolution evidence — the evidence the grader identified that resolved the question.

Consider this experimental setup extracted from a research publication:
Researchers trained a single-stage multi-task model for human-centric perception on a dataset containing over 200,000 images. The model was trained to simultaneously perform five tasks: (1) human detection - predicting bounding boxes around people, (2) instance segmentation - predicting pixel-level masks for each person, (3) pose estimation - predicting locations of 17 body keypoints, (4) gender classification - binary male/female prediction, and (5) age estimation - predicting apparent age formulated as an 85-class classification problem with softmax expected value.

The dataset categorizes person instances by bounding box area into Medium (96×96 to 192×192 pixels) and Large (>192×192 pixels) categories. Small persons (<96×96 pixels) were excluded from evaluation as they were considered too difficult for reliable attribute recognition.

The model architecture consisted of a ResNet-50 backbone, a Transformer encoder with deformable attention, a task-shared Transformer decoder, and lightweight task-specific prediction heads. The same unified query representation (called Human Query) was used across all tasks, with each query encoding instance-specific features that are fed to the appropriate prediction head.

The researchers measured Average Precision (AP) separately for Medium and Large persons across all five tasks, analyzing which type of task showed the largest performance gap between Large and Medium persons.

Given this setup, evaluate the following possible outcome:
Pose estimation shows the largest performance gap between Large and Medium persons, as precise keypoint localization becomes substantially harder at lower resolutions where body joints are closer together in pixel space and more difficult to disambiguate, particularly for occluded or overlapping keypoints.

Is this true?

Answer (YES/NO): NO